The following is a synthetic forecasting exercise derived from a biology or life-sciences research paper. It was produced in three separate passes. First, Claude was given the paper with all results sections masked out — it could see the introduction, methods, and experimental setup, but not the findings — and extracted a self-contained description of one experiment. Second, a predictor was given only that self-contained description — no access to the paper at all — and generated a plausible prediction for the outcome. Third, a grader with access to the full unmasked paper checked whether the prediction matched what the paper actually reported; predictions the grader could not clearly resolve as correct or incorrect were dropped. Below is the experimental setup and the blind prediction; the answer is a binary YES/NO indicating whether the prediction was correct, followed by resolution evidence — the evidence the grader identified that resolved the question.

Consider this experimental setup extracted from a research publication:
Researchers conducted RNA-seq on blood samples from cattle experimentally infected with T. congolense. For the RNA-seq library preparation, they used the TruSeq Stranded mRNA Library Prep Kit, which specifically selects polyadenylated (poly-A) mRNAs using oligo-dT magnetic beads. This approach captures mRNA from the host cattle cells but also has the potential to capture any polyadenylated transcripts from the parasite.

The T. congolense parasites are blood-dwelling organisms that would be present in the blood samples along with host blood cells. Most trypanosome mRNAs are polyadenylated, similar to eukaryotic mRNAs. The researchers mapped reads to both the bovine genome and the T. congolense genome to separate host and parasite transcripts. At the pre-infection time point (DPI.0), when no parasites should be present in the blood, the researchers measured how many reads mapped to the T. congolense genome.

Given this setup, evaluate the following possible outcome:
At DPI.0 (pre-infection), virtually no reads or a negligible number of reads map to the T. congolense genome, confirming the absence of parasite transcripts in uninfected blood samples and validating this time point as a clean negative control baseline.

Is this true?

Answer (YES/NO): YES